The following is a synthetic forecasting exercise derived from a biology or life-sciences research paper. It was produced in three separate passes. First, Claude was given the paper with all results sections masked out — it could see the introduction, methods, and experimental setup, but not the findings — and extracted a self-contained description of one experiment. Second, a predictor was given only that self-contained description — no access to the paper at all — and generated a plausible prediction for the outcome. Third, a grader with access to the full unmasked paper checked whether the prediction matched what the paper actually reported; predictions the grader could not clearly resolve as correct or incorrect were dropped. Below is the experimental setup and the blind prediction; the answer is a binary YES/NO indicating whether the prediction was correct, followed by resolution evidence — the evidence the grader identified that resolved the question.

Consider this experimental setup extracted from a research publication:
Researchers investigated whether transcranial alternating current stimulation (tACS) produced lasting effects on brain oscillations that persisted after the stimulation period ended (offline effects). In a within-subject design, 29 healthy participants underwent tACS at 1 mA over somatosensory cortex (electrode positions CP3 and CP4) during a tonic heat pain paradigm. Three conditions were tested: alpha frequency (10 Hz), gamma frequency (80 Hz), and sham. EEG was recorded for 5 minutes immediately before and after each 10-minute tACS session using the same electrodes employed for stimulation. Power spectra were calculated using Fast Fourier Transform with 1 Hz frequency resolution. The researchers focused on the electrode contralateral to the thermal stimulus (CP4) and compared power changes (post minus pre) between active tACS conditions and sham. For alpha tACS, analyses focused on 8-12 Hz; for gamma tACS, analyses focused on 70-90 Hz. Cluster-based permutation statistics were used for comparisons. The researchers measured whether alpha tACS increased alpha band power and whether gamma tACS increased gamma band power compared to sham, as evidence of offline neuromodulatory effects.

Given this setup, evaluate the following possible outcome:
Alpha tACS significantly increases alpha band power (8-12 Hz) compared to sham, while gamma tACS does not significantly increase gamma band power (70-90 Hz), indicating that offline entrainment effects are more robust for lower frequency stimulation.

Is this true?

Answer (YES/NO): NO